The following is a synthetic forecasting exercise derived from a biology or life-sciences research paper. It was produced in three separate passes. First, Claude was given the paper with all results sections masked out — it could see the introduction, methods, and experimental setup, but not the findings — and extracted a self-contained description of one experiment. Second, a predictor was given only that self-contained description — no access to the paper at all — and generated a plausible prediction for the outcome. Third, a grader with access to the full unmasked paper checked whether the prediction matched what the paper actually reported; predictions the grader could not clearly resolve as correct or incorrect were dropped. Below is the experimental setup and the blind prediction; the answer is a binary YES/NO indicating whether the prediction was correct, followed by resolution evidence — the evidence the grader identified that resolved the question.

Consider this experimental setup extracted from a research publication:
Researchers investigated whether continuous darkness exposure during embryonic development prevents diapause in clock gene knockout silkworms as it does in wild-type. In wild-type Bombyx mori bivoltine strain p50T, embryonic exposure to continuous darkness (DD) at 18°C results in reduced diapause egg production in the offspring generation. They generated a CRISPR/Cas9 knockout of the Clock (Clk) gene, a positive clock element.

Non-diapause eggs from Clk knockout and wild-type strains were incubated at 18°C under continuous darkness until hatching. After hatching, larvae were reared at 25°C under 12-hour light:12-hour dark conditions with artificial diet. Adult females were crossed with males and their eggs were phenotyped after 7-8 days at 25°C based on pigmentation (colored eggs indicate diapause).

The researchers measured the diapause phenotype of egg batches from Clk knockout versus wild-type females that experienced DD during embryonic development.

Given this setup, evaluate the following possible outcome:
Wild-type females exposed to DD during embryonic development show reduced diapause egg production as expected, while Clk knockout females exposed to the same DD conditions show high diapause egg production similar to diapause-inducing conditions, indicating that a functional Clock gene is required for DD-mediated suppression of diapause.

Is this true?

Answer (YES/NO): NO